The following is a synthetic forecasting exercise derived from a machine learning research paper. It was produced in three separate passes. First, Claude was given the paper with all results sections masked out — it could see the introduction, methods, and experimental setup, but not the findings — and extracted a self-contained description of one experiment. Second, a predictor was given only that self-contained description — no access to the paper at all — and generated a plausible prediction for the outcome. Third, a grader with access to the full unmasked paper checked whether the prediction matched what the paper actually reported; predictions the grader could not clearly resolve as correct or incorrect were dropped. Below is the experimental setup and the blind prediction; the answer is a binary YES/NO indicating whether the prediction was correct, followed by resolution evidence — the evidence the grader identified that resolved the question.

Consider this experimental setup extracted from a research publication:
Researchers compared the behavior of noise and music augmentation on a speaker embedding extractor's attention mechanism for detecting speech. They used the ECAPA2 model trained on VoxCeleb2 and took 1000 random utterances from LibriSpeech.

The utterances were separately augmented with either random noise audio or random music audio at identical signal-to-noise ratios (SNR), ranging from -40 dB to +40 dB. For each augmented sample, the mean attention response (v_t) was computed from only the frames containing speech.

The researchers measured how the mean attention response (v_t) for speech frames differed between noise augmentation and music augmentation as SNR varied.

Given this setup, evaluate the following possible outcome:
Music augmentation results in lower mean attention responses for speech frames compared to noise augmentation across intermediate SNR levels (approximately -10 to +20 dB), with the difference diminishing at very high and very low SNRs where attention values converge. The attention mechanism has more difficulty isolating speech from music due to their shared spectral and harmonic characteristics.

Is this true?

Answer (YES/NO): NO